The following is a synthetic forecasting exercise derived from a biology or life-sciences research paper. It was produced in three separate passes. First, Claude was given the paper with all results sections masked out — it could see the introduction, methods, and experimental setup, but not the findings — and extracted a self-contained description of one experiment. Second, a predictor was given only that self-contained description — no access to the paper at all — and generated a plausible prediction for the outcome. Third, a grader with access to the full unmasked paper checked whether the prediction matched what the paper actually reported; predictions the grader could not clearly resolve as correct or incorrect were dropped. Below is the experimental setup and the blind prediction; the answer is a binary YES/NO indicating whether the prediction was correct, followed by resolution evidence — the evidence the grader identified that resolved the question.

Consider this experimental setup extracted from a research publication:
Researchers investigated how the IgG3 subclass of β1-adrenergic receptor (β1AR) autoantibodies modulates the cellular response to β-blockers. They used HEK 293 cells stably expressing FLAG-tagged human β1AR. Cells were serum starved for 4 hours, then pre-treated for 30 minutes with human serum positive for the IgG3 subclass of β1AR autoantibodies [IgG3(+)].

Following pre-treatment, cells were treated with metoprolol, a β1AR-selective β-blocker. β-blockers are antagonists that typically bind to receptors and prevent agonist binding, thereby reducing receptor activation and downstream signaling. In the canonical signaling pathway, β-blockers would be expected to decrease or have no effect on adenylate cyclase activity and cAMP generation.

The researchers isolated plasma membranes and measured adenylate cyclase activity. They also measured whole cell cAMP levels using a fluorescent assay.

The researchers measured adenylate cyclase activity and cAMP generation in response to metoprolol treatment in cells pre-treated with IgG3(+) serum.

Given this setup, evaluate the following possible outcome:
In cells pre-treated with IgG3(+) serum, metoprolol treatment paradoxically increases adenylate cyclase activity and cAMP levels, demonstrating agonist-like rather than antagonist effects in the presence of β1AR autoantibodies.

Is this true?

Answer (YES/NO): YES